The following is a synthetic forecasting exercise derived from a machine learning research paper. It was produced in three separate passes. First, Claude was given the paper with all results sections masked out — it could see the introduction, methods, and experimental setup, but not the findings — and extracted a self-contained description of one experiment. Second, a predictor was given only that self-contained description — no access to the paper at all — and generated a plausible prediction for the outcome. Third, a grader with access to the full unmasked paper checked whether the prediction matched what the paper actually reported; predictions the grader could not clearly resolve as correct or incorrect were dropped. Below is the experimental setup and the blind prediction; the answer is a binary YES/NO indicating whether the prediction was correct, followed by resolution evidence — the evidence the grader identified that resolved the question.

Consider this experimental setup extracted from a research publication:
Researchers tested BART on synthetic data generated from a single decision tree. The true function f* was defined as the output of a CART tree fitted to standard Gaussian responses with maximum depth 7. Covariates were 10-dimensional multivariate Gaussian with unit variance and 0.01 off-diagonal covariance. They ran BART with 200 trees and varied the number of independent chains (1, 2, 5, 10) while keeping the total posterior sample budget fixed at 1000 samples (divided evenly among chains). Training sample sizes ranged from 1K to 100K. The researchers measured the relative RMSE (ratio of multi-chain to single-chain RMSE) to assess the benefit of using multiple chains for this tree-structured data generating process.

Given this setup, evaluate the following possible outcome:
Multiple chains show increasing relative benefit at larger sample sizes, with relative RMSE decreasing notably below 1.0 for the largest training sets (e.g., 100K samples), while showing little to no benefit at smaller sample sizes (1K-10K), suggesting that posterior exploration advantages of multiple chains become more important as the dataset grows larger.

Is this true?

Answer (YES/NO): NO